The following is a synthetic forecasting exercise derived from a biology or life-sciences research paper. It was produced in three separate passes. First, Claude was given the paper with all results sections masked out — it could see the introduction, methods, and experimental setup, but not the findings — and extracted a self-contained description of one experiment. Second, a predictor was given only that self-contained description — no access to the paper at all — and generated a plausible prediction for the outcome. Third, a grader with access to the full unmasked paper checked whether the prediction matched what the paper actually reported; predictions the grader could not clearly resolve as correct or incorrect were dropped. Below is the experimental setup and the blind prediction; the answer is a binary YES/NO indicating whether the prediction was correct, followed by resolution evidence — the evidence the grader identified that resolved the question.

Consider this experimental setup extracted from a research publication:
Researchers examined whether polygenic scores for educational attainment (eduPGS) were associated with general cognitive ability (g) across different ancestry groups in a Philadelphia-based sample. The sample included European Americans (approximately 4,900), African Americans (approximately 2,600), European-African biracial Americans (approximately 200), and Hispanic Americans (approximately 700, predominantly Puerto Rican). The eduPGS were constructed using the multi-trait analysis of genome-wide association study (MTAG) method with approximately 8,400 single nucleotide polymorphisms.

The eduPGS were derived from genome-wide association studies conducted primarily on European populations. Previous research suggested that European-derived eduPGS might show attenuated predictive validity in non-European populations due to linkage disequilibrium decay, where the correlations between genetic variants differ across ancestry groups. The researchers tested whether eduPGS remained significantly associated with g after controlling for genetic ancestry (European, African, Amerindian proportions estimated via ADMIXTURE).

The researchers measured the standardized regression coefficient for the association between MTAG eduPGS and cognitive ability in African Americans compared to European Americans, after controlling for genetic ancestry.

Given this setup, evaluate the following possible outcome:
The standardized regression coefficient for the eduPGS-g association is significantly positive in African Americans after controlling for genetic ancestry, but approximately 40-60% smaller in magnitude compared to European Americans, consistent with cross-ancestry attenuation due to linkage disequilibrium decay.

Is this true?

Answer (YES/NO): YES